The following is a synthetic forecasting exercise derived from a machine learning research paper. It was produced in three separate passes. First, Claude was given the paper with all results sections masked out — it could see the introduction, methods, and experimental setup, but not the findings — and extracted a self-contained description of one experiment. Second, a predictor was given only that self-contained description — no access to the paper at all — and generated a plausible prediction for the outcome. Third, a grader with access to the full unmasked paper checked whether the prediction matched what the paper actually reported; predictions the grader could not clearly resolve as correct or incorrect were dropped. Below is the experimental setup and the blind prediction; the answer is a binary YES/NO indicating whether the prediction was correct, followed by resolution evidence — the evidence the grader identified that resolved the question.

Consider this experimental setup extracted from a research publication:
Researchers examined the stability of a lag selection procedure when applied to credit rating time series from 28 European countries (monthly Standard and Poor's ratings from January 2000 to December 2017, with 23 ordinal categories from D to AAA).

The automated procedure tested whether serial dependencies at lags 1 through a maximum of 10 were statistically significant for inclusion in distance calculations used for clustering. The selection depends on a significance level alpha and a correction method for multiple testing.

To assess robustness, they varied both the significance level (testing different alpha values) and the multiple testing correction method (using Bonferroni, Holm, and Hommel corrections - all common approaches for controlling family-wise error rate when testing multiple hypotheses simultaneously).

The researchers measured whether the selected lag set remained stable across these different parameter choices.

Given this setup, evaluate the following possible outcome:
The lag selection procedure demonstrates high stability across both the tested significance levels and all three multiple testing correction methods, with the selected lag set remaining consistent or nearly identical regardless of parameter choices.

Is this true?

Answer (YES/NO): YES